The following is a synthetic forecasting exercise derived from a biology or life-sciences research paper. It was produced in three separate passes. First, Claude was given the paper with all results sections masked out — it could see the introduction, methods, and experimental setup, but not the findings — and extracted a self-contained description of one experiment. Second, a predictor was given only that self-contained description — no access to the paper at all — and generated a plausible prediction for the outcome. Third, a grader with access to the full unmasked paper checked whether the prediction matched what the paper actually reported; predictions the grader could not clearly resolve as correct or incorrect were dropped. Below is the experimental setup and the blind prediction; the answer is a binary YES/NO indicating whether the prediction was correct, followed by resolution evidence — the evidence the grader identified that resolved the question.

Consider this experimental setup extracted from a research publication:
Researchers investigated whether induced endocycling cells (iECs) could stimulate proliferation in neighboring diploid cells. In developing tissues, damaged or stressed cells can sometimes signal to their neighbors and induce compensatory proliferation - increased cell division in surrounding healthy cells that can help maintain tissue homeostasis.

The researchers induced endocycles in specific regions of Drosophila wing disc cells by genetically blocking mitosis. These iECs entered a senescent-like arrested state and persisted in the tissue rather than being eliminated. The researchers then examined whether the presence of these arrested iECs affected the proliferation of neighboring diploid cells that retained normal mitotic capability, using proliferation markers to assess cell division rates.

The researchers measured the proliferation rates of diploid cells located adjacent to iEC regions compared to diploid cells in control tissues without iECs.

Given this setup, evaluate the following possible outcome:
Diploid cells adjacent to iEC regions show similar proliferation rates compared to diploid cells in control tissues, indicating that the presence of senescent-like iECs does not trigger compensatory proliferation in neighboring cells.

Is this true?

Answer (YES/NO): NO